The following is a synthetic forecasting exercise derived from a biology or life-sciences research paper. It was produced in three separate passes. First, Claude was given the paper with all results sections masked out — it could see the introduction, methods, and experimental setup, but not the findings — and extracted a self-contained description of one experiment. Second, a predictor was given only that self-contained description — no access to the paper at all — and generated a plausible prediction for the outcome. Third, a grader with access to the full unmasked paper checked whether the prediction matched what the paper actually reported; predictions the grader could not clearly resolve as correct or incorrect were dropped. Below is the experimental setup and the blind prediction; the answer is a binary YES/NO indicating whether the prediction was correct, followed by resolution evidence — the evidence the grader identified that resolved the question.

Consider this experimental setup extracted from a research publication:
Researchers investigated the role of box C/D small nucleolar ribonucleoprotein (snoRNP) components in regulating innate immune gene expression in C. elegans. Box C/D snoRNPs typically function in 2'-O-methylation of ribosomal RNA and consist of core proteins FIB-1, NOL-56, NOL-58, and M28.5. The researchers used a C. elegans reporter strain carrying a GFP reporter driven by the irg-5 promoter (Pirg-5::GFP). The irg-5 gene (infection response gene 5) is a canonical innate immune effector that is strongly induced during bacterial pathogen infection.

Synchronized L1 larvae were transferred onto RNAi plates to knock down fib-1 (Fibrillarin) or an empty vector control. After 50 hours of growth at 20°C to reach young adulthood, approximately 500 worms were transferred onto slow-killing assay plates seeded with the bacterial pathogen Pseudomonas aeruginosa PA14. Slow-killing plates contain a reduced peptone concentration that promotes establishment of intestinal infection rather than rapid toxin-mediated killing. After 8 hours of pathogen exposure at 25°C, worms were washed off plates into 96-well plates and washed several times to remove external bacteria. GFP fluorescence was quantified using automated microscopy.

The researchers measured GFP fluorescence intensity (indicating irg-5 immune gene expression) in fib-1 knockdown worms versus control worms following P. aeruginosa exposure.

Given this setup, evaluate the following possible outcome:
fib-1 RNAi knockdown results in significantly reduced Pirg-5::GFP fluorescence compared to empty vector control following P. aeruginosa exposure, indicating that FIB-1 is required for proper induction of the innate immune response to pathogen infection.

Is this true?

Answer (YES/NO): NO